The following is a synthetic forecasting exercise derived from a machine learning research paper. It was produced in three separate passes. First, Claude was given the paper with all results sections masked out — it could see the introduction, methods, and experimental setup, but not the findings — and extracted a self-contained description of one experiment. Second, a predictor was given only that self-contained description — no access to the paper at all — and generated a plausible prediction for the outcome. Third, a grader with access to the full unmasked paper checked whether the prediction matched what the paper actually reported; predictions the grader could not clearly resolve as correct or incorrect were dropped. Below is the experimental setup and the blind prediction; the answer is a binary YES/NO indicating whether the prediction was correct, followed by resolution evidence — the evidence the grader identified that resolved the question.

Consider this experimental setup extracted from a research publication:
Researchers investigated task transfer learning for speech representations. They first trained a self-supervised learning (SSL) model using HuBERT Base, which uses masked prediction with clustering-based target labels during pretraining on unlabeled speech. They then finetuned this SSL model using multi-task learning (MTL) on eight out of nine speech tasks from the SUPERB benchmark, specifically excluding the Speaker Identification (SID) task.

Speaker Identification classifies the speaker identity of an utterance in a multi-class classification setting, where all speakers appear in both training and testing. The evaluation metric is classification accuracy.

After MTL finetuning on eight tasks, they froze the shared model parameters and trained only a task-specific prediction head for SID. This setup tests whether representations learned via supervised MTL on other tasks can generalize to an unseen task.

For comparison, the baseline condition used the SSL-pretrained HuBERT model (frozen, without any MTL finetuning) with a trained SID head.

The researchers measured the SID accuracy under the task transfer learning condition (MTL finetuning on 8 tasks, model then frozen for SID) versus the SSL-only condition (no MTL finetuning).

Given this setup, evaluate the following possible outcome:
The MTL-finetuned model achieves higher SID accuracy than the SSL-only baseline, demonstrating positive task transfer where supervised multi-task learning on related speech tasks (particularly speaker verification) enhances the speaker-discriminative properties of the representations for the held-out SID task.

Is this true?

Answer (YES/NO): NO